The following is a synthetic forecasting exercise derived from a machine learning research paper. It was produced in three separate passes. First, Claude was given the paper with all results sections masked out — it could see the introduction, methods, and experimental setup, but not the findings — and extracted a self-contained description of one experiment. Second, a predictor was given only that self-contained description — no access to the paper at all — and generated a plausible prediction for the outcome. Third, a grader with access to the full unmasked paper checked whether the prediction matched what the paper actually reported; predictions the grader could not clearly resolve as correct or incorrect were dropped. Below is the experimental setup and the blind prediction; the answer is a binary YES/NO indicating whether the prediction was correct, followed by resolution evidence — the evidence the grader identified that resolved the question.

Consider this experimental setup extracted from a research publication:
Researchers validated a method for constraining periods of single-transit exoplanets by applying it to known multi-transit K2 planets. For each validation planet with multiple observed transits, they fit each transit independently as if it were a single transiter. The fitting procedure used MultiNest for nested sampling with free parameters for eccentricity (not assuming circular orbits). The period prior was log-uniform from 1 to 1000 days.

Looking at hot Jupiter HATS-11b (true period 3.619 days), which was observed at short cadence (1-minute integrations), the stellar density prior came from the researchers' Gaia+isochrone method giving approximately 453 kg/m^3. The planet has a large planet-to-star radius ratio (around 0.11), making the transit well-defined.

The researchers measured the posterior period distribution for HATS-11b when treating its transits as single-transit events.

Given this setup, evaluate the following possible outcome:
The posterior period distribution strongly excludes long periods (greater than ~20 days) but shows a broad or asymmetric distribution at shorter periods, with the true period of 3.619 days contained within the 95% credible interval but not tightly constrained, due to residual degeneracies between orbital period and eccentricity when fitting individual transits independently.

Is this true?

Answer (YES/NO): NO